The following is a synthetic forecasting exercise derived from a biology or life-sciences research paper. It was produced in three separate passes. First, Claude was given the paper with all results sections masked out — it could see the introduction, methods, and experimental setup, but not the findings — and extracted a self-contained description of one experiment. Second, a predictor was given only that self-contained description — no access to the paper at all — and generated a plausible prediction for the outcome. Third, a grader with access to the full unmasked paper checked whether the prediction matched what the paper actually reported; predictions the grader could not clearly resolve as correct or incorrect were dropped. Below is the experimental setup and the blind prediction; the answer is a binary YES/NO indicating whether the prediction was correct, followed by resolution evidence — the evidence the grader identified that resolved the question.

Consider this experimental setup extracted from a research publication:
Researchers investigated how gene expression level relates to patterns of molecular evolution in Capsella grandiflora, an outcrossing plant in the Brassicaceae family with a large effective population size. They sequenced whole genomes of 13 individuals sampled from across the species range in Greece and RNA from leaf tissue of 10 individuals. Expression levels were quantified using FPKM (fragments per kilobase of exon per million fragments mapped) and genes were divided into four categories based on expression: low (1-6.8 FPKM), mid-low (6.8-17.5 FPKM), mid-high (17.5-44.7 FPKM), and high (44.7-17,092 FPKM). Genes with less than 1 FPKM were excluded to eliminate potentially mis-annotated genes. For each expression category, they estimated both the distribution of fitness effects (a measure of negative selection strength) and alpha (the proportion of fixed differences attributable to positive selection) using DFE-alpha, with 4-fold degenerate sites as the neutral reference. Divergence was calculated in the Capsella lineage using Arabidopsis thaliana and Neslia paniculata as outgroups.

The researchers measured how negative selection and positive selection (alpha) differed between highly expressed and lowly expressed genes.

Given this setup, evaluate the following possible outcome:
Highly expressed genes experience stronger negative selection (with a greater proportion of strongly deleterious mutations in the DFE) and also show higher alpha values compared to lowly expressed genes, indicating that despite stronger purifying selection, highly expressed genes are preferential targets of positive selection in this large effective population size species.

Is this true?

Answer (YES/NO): NO